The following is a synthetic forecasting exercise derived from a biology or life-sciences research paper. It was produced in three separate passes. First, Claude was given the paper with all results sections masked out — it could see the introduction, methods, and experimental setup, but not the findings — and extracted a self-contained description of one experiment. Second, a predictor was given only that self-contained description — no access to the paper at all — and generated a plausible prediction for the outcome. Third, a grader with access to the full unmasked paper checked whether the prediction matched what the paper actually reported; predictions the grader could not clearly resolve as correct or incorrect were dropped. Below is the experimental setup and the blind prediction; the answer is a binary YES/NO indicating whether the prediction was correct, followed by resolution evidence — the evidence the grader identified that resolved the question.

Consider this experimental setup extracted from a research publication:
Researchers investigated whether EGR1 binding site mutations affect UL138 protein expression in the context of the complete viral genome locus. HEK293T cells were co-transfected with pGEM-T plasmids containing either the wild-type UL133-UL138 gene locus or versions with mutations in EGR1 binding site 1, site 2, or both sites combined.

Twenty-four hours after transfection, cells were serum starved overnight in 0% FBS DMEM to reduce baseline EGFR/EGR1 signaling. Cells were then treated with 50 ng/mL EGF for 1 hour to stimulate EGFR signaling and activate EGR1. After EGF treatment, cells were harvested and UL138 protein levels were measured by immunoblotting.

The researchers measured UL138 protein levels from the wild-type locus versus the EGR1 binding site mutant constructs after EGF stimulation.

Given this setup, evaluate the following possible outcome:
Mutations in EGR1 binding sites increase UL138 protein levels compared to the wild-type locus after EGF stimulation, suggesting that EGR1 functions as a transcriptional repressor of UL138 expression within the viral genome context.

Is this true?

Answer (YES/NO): NO